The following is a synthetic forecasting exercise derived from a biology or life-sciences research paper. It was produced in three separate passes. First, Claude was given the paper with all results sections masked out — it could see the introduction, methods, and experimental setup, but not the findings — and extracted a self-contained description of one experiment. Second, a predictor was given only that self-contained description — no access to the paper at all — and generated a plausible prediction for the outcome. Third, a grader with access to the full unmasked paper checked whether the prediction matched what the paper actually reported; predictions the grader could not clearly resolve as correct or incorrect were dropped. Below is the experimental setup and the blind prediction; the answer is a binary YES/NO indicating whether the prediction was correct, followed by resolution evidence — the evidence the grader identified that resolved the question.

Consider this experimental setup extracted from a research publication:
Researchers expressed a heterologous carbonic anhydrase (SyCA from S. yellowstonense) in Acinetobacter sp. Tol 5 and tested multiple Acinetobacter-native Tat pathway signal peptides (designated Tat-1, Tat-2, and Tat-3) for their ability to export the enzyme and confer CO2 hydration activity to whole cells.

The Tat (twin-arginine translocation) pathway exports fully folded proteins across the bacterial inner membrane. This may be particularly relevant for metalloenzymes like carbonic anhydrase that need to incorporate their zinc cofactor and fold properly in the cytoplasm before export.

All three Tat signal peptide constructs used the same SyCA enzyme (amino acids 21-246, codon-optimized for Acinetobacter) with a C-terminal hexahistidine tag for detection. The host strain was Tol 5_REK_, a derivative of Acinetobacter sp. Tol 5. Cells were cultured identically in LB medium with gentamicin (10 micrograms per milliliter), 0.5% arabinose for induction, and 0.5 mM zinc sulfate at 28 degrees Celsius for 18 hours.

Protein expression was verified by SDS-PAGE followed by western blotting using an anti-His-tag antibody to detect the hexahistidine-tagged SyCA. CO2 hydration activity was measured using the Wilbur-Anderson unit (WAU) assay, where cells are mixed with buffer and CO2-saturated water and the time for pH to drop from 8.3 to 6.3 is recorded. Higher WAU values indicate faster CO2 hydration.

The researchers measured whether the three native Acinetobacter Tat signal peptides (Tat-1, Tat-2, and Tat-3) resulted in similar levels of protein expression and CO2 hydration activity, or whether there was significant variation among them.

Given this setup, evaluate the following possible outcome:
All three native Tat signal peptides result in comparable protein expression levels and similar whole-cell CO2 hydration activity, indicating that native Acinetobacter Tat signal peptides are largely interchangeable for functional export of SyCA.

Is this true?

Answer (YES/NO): NO